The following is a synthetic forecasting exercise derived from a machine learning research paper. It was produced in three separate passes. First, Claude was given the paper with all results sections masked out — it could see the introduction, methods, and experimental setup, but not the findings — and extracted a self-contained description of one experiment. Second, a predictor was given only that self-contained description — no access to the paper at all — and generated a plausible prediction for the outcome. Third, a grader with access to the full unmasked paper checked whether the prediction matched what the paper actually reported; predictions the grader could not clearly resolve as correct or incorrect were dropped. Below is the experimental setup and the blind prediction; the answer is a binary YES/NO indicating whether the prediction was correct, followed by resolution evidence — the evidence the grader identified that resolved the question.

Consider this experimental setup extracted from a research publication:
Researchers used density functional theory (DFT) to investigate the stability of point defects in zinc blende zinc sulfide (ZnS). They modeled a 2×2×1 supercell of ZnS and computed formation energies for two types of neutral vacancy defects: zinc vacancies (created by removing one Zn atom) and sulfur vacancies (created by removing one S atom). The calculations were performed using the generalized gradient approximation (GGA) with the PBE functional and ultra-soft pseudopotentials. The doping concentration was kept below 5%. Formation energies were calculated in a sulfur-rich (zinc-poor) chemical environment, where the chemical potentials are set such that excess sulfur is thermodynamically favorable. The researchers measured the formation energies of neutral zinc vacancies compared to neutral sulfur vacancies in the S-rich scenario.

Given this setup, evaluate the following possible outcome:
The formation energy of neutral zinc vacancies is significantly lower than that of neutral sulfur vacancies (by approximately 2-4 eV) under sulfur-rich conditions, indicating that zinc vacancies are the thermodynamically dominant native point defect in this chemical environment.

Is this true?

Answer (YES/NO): YES